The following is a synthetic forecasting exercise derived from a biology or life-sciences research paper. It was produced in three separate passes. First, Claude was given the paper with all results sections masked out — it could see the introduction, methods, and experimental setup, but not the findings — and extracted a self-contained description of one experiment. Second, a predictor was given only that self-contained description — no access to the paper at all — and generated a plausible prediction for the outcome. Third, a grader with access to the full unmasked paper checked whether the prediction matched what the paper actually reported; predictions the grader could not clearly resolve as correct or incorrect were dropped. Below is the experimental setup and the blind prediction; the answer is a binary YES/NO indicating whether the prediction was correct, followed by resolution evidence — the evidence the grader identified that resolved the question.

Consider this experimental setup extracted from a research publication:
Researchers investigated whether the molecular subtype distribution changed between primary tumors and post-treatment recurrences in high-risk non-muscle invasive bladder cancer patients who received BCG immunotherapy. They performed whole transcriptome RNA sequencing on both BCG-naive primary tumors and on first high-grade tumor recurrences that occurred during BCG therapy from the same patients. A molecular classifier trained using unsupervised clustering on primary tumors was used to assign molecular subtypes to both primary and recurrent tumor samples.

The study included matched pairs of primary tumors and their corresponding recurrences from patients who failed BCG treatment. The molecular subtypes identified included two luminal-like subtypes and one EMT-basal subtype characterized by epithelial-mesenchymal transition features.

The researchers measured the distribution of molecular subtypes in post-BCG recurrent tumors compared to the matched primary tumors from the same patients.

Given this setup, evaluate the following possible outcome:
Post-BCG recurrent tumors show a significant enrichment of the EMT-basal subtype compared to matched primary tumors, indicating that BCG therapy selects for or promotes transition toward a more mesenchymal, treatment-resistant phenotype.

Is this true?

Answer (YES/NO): YES